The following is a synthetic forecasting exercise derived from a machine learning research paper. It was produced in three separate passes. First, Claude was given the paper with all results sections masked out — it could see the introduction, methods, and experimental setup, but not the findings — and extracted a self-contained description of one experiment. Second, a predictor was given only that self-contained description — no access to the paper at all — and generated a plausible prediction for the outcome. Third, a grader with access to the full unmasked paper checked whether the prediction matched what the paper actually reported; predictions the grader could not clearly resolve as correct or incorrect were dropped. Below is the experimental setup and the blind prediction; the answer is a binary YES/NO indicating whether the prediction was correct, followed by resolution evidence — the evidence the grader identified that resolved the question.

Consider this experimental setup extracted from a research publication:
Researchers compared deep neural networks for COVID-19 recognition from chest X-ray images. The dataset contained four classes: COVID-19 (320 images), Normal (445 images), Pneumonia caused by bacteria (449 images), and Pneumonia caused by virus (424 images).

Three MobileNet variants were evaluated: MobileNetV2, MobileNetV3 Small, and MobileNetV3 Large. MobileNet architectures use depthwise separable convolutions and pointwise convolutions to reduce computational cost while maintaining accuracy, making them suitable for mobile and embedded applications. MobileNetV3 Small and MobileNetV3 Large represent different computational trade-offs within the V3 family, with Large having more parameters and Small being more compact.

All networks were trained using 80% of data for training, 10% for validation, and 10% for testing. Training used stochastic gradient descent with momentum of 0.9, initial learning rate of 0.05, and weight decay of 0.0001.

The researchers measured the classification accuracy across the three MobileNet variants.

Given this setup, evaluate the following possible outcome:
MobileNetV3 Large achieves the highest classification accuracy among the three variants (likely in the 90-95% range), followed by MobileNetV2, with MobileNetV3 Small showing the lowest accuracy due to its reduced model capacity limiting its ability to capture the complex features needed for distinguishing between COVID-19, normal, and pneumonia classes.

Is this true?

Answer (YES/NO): NO